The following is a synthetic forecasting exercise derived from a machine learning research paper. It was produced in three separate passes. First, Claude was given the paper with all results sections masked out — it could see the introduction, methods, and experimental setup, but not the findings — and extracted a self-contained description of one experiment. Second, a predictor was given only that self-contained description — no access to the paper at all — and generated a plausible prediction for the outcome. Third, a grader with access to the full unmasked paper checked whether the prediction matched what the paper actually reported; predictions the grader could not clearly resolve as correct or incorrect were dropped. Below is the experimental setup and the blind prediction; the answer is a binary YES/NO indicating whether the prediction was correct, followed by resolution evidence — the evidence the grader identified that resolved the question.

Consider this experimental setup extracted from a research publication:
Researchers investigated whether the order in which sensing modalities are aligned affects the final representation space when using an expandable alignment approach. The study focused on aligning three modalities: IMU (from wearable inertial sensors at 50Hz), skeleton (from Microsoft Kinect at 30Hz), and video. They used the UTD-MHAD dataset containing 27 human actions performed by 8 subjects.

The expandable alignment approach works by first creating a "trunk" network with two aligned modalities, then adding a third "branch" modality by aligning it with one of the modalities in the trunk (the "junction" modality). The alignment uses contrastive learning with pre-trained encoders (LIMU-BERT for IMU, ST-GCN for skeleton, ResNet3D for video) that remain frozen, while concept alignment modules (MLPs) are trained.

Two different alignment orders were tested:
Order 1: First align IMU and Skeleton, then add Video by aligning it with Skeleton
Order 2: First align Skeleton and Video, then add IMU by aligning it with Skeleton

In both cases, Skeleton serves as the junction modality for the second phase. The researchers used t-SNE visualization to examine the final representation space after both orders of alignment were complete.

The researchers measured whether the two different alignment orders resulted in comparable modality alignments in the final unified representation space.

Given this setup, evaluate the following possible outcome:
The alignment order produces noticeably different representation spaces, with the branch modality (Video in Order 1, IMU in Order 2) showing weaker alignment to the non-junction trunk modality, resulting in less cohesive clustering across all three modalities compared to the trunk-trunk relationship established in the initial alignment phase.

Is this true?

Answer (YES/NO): NO